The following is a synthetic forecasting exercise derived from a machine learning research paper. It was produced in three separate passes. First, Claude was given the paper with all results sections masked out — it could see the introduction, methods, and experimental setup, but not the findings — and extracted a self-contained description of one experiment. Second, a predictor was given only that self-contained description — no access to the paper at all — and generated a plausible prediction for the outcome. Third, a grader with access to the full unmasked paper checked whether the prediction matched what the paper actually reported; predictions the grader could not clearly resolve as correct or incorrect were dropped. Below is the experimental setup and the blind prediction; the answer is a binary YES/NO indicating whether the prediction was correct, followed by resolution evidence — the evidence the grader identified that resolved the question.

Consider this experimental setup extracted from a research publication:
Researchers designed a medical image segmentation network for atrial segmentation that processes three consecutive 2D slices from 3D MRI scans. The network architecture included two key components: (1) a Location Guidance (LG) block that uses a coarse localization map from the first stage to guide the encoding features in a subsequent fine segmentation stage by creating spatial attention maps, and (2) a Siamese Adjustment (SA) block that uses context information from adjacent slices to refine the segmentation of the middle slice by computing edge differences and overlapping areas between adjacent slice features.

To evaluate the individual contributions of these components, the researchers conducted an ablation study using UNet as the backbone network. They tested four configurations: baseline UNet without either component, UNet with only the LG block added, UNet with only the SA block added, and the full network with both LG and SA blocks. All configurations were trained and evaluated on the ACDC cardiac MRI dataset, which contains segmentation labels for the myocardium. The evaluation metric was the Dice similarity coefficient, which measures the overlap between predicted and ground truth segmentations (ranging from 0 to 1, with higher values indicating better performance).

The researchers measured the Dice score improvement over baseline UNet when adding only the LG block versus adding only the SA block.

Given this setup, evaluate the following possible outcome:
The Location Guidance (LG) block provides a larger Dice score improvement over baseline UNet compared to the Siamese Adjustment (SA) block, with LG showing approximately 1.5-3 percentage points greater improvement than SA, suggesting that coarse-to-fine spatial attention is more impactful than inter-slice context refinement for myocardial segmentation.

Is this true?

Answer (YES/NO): NO